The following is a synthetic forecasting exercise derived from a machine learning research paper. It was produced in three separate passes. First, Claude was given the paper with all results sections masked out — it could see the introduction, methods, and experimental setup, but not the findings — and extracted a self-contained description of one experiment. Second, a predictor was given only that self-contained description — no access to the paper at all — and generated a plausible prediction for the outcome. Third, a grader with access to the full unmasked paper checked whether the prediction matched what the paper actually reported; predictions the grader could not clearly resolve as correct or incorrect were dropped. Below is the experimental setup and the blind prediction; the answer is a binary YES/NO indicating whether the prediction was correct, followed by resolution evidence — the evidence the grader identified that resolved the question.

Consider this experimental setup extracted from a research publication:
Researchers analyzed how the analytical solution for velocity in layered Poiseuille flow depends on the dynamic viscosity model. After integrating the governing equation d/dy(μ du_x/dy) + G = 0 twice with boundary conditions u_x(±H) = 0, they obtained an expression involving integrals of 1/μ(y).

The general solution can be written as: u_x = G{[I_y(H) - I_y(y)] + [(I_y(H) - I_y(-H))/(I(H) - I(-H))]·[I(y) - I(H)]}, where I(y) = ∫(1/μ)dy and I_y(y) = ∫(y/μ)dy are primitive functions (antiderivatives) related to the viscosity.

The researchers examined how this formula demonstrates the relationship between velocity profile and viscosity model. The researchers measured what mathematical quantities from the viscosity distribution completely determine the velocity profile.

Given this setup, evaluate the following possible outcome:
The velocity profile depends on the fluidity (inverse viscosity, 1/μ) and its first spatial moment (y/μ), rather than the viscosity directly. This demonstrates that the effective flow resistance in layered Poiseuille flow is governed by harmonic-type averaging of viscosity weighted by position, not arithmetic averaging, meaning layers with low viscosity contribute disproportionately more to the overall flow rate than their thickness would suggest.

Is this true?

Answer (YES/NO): NO